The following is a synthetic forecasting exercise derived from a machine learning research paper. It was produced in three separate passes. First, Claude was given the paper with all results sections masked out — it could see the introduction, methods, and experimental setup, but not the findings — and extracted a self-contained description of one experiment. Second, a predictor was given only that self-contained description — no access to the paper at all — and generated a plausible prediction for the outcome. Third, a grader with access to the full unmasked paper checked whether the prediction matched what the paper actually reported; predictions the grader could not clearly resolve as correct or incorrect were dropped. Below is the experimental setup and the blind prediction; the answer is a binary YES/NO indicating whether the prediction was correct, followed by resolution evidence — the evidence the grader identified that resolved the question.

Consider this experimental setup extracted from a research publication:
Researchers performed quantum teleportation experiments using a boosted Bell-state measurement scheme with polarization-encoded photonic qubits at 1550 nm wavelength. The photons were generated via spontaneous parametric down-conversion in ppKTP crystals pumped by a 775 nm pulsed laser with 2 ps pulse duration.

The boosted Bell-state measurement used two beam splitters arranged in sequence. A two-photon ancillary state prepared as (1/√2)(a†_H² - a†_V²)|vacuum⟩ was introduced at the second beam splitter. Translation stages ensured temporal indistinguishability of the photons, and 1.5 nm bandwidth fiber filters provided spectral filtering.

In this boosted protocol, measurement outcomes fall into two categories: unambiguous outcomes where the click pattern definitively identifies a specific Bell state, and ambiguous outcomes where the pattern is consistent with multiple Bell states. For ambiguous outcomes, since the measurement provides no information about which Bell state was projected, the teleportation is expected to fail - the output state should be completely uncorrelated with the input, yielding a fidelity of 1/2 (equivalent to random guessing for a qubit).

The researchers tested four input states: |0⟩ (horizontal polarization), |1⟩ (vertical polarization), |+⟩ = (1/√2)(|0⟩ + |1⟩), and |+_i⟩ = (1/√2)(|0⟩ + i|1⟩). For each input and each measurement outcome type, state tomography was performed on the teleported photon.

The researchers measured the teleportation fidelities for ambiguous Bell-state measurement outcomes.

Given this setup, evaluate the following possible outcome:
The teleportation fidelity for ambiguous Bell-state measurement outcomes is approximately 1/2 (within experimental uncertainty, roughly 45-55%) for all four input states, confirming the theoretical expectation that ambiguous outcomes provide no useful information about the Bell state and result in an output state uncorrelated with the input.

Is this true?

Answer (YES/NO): NO